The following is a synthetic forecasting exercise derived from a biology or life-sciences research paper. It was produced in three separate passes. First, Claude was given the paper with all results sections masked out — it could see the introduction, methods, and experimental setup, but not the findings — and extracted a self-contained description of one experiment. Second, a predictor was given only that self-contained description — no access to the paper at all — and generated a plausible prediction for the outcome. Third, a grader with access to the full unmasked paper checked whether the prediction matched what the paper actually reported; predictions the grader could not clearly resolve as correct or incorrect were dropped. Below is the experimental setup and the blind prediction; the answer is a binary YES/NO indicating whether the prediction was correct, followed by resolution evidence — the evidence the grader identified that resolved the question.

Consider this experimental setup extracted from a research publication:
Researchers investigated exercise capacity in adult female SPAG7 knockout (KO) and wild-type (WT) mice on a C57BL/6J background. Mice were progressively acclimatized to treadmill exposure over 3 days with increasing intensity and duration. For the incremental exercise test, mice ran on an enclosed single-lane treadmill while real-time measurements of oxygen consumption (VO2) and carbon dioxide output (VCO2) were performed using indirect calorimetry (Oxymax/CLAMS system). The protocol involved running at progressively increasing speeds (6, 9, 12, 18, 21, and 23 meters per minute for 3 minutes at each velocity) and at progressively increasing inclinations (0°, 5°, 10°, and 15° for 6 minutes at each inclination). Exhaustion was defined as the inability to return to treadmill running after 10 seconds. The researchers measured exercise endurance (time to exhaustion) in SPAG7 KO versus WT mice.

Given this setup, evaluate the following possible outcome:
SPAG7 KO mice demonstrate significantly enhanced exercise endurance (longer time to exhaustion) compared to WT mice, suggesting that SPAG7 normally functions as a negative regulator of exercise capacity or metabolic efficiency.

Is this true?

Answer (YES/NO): NO